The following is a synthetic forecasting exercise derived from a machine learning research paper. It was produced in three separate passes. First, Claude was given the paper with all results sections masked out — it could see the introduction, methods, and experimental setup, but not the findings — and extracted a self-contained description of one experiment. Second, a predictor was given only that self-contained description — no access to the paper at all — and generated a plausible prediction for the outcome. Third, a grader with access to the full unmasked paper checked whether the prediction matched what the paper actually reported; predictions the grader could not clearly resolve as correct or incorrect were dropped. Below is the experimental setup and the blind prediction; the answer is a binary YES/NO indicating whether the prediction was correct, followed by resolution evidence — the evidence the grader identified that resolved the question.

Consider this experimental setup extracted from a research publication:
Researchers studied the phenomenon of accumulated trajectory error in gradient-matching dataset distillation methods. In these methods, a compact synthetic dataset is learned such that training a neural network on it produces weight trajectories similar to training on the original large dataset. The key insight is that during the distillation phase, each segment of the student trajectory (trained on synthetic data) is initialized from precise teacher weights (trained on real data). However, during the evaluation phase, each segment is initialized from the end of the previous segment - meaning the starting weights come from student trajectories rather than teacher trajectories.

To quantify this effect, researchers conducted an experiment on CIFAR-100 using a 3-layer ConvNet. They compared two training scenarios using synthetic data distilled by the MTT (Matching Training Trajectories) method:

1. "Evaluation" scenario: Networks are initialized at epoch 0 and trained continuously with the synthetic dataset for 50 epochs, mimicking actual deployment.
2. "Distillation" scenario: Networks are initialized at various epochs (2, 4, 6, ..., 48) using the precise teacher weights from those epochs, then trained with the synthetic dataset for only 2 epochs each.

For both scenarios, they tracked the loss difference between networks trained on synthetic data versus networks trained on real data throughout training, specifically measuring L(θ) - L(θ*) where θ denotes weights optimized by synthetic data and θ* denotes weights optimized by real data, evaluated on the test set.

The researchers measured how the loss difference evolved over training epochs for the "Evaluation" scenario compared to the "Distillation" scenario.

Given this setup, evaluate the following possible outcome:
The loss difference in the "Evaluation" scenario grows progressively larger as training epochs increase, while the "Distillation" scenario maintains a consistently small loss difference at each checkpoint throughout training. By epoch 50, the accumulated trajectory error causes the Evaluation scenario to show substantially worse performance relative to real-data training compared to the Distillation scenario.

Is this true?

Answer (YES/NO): YES